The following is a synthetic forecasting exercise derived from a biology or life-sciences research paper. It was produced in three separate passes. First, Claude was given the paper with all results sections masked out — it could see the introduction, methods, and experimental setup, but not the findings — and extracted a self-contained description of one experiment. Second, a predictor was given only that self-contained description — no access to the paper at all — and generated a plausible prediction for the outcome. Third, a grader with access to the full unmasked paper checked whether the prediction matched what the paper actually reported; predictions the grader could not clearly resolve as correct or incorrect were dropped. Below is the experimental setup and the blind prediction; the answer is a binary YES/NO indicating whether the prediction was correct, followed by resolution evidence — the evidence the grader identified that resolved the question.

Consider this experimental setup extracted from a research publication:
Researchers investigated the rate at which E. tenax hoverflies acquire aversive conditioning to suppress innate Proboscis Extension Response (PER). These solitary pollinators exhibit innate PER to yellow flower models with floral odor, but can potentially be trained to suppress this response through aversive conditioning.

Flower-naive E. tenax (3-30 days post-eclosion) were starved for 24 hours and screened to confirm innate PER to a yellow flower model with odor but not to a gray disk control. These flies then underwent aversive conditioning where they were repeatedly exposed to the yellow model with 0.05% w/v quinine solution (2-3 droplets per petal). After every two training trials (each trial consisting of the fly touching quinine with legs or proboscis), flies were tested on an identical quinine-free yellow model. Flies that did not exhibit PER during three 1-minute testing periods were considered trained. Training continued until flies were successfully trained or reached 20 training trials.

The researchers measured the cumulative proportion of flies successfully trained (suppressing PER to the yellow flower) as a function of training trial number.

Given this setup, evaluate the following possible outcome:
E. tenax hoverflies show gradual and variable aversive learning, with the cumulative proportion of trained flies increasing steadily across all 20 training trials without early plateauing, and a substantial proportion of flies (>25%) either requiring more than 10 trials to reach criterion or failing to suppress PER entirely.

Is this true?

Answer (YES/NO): NO